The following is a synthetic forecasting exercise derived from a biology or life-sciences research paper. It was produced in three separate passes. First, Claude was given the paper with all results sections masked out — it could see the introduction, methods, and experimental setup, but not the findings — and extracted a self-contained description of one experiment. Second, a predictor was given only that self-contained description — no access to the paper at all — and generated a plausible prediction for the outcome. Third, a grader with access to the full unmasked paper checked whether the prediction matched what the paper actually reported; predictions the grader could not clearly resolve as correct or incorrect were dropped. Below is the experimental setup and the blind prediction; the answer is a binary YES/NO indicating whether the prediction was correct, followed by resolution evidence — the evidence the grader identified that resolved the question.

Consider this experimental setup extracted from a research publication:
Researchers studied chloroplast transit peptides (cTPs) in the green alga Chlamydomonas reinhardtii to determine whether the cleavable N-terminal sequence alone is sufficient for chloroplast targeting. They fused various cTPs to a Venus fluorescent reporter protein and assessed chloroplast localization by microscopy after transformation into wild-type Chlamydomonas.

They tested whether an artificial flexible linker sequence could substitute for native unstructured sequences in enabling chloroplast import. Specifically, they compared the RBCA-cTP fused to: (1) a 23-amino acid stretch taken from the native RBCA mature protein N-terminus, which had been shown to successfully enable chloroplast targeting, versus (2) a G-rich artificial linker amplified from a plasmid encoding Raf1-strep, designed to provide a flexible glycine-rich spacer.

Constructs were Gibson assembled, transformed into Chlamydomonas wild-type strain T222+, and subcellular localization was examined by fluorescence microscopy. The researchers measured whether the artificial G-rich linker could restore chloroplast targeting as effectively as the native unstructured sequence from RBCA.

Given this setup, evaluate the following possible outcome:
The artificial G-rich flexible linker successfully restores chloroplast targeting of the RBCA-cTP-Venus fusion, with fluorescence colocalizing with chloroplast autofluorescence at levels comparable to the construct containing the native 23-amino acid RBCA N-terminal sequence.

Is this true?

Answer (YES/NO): NO